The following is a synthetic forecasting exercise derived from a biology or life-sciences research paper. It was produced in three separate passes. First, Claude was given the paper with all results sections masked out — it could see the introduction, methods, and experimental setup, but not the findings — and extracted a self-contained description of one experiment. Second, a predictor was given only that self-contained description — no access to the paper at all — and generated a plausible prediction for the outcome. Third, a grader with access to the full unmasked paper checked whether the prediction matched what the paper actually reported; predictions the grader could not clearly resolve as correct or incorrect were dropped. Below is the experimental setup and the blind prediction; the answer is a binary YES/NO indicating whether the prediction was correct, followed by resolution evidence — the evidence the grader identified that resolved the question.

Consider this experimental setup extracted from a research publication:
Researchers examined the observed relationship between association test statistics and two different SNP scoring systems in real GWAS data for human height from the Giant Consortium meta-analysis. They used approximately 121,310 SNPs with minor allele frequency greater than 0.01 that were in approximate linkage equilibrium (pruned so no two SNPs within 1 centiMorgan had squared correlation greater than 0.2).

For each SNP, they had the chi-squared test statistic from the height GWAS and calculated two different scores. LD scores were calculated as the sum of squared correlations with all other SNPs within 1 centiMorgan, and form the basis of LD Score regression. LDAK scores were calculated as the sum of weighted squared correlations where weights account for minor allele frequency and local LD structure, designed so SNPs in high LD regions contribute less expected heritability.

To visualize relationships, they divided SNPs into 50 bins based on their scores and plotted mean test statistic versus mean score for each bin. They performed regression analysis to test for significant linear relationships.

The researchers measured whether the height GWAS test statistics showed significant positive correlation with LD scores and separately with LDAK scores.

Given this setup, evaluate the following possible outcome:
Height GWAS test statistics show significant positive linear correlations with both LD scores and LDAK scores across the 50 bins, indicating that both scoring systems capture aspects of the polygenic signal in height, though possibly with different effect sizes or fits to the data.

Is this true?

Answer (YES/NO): YES